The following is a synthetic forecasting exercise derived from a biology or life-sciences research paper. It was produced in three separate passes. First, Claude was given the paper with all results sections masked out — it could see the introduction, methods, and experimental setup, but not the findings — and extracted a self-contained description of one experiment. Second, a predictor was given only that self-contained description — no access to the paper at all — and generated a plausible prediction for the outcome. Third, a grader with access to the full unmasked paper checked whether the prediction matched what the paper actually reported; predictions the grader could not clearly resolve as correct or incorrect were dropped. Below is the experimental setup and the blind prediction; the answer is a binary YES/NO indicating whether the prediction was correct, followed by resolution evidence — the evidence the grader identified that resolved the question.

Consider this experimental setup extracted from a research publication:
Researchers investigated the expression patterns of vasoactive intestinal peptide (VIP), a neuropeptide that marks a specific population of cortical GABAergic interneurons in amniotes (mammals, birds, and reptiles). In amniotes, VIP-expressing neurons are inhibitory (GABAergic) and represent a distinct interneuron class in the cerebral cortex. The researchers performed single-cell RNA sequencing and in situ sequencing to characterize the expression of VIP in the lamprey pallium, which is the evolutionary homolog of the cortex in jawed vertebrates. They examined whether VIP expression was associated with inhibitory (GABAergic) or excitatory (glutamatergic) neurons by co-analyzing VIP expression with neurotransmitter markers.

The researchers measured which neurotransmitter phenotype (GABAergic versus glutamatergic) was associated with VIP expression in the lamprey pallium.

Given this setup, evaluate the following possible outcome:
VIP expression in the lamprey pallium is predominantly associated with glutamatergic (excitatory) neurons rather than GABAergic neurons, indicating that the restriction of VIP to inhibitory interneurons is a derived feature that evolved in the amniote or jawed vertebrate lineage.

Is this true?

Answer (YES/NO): YES